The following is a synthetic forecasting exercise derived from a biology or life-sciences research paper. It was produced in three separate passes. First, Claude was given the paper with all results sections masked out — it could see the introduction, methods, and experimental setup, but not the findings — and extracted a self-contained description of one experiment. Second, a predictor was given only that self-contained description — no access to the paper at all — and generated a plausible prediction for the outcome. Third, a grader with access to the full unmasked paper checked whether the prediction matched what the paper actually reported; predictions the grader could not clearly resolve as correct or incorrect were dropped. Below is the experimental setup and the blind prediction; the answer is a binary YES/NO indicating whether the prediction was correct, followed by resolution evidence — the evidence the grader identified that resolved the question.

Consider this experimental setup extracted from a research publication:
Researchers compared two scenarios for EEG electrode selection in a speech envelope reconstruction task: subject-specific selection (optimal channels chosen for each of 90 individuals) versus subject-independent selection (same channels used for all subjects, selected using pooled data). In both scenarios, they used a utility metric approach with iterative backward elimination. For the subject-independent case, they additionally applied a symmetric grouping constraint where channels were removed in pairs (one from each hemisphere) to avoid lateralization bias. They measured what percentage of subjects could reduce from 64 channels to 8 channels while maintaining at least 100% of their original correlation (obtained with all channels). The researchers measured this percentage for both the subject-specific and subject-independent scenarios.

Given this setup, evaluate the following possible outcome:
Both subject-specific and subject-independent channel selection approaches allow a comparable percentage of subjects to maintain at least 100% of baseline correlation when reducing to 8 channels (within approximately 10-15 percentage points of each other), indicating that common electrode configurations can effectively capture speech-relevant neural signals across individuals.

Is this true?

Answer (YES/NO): NO